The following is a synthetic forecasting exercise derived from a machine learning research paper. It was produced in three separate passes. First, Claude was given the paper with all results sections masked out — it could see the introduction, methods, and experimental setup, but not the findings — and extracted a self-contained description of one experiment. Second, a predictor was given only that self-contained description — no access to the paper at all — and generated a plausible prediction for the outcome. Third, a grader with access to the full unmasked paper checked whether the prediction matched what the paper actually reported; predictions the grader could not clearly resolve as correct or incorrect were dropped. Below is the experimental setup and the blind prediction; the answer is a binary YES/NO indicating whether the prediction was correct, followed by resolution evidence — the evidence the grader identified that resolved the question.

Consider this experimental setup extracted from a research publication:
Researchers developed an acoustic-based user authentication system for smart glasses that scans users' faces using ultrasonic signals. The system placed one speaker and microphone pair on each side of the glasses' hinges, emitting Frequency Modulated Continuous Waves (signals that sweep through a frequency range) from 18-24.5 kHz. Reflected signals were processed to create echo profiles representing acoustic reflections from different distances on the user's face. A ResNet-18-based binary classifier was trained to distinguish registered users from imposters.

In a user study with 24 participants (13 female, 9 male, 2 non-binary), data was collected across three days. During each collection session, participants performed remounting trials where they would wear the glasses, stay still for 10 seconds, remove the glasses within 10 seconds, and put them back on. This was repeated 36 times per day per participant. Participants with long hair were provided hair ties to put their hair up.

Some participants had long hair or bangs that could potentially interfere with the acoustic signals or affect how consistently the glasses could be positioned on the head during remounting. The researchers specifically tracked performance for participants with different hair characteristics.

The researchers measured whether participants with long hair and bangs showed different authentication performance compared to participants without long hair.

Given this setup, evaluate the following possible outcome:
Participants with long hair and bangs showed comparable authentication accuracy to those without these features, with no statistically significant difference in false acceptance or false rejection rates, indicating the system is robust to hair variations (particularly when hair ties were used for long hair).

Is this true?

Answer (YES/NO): NO